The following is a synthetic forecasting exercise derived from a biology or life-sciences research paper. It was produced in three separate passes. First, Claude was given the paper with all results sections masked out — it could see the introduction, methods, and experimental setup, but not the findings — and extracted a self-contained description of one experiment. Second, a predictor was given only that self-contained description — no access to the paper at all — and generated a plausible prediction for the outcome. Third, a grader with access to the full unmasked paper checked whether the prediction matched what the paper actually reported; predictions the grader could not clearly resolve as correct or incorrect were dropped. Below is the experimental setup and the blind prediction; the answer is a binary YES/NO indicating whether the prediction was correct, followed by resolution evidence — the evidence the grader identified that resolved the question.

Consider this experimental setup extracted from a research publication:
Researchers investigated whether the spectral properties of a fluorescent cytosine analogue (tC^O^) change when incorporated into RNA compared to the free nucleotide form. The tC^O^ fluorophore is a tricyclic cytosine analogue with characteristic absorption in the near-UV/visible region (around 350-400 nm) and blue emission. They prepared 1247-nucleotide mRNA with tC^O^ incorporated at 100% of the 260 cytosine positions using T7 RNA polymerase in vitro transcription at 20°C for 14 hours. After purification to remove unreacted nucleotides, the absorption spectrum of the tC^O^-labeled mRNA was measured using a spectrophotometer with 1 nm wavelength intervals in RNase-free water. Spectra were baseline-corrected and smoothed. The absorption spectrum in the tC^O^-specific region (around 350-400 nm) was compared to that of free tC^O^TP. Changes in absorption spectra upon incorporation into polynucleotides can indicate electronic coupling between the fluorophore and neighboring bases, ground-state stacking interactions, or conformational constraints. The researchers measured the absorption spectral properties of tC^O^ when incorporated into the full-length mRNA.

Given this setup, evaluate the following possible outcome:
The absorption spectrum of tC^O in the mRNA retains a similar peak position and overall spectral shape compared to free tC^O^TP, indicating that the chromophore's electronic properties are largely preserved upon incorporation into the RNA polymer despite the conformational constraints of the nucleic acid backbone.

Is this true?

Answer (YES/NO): NO